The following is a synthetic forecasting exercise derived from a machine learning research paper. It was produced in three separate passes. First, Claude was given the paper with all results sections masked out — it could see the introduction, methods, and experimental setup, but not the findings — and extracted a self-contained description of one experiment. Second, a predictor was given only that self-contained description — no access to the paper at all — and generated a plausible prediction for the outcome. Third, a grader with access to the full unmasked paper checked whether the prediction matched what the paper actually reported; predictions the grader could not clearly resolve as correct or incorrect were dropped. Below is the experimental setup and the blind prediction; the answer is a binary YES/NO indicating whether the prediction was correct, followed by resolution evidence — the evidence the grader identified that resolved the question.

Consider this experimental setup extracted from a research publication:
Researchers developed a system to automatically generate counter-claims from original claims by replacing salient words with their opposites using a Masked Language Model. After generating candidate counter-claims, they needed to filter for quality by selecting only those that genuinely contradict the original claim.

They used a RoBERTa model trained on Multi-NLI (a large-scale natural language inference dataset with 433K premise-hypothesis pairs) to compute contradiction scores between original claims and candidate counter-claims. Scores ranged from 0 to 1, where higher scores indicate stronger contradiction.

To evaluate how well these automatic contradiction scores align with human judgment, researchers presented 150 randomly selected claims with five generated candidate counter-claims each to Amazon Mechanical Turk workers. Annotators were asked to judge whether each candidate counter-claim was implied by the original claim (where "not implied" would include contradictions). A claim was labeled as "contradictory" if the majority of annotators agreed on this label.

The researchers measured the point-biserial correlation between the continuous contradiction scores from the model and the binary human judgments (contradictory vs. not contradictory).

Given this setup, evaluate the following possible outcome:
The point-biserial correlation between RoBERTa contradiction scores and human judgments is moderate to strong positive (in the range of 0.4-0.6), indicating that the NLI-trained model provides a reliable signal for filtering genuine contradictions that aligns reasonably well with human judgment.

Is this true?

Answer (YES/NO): YES